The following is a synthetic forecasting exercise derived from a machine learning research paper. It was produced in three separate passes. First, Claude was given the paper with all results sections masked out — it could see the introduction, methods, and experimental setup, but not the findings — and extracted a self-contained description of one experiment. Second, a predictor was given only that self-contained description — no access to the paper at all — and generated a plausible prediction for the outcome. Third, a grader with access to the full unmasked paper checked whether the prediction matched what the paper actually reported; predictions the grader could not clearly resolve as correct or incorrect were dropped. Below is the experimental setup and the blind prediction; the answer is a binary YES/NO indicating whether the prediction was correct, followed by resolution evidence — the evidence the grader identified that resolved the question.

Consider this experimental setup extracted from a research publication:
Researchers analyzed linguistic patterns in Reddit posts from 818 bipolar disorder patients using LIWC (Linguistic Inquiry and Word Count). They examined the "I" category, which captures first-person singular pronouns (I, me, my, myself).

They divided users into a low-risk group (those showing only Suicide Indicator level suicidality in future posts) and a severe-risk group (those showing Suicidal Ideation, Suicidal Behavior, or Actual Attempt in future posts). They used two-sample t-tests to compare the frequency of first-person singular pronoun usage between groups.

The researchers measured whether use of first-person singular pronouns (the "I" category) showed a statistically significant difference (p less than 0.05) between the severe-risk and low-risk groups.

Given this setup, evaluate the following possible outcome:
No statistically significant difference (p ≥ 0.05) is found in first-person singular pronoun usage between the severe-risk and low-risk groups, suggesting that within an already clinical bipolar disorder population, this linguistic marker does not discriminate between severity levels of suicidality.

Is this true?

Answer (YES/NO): NO